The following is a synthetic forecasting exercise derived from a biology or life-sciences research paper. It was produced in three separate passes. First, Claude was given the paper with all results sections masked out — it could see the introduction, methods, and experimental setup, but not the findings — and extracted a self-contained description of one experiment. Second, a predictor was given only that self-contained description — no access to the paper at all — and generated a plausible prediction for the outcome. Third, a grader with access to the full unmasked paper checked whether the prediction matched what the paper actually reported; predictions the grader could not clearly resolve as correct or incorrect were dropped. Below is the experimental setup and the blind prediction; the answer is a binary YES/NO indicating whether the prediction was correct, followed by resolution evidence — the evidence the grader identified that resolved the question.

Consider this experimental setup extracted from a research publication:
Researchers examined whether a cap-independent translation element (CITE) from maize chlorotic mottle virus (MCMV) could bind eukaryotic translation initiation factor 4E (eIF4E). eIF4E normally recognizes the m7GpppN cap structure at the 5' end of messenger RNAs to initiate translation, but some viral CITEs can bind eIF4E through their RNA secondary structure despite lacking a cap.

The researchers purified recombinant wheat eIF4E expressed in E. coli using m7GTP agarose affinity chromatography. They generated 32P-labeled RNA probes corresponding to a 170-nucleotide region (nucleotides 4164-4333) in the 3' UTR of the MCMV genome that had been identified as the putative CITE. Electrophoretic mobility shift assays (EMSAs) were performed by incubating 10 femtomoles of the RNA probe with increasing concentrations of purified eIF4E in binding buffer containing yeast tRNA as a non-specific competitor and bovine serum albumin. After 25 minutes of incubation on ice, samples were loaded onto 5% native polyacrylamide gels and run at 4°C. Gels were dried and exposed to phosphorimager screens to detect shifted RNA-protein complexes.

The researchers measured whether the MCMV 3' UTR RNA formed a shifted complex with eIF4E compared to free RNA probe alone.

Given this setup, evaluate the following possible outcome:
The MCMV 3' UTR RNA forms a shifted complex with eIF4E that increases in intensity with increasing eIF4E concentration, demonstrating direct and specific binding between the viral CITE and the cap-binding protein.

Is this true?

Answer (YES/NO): YES